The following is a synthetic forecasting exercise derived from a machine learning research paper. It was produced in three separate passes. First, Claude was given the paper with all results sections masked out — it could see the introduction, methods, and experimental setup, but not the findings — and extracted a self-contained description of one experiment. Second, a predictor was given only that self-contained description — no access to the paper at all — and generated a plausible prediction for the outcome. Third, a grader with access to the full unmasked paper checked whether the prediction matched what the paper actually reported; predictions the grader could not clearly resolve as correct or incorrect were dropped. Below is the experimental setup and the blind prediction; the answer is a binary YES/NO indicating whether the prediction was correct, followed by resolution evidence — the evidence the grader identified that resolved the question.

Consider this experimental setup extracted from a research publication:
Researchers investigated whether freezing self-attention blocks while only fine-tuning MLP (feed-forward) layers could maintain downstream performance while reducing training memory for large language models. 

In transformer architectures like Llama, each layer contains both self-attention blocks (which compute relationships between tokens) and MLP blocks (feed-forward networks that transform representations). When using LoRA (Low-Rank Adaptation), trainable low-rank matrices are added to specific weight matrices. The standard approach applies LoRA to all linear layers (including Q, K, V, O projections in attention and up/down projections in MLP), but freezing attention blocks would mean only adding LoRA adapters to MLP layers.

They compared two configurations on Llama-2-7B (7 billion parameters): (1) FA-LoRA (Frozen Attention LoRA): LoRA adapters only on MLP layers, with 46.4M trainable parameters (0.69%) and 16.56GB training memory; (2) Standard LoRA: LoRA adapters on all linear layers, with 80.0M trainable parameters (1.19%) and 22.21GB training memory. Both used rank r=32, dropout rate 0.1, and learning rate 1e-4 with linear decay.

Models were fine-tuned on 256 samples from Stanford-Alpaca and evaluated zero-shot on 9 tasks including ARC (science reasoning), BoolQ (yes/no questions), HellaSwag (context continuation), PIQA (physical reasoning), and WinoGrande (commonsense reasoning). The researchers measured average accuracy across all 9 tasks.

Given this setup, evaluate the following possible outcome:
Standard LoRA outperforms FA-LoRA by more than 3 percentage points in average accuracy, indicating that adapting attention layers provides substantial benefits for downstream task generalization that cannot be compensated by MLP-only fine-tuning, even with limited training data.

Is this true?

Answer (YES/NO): NO